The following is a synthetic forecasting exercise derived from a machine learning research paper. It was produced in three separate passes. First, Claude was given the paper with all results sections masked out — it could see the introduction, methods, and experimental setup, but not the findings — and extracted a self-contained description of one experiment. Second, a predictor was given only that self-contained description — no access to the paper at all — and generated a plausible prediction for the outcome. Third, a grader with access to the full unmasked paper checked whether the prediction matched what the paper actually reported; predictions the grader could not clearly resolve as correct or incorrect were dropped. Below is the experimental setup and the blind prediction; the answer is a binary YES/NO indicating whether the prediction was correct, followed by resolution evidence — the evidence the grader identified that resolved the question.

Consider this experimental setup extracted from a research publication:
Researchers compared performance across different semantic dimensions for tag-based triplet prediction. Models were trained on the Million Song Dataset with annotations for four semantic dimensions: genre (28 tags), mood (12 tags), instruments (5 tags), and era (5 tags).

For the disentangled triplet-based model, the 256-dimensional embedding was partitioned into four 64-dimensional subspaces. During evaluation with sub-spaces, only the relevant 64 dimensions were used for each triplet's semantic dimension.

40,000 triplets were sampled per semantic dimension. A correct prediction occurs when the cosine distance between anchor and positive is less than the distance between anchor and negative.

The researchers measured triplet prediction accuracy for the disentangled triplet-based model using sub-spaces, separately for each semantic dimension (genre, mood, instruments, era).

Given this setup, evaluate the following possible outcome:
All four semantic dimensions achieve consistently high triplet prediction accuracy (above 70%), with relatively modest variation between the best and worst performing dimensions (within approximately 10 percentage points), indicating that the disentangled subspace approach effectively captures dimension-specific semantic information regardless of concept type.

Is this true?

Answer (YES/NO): YES